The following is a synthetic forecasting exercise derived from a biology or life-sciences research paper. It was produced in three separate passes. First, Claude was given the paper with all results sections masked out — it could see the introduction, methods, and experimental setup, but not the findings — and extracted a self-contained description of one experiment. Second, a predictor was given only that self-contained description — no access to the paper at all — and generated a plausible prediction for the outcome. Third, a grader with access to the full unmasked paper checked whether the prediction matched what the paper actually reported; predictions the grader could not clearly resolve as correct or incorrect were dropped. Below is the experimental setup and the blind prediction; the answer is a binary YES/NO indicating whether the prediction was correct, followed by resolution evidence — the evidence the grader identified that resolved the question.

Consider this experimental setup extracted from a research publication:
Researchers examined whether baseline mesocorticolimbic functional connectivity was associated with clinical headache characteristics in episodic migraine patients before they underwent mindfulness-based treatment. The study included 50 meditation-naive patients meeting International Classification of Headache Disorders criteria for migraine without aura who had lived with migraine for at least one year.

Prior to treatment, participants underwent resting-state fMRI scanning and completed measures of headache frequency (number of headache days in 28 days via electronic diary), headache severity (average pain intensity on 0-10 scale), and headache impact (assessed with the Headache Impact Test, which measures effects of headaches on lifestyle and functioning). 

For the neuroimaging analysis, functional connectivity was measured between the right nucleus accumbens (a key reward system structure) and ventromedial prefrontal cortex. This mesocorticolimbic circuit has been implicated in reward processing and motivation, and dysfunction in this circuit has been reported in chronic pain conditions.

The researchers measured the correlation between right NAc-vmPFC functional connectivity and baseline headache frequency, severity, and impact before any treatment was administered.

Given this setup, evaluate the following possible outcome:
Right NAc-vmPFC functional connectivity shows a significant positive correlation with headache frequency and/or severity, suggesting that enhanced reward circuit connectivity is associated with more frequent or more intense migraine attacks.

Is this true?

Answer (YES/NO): NO